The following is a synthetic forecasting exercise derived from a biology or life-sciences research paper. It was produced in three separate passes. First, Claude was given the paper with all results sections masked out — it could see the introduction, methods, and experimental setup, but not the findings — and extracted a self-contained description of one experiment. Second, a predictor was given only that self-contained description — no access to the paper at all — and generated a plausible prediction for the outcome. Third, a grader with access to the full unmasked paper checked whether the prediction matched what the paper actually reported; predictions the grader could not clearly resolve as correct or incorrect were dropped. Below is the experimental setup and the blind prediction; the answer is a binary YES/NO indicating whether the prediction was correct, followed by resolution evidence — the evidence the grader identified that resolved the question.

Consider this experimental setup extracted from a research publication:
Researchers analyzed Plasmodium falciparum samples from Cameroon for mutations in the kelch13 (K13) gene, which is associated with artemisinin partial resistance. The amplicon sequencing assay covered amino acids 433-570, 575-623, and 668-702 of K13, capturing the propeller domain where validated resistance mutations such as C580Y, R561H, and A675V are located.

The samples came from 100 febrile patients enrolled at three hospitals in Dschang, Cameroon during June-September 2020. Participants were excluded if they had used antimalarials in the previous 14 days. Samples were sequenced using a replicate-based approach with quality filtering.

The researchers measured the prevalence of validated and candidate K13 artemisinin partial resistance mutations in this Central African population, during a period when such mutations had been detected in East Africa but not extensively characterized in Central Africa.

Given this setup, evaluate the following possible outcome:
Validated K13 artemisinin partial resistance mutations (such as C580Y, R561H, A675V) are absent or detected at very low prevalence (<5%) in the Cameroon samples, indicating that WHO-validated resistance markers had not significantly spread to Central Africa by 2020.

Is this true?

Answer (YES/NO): YES